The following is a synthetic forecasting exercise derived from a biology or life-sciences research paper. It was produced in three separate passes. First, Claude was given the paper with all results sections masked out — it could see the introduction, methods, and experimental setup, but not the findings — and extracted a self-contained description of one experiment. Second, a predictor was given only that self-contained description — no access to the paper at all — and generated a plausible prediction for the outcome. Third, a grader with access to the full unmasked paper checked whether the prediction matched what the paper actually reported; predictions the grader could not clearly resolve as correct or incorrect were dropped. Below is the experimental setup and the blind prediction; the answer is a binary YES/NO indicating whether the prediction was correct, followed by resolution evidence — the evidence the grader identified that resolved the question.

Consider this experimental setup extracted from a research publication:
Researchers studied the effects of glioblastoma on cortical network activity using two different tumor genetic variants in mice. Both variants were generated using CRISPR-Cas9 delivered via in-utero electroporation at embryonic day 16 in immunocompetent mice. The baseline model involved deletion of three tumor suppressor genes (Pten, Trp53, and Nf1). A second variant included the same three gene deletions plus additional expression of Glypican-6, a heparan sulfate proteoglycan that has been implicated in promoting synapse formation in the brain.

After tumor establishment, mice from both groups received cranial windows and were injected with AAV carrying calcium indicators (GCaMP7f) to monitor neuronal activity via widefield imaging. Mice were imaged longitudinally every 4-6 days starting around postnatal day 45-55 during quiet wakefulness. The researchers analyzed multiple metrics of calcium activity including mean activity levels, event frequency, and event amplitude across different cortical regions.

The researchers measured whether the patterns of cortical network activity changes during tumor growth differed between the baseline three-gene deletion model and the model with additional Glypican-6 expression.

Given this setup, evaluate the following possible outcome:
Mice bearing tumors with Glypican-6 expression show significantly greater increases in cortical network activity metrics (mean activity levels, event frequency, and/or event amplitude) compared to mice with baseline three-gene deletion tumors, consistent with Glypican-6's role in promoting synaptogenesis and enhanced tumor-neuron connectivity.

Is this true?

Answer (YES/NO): NO